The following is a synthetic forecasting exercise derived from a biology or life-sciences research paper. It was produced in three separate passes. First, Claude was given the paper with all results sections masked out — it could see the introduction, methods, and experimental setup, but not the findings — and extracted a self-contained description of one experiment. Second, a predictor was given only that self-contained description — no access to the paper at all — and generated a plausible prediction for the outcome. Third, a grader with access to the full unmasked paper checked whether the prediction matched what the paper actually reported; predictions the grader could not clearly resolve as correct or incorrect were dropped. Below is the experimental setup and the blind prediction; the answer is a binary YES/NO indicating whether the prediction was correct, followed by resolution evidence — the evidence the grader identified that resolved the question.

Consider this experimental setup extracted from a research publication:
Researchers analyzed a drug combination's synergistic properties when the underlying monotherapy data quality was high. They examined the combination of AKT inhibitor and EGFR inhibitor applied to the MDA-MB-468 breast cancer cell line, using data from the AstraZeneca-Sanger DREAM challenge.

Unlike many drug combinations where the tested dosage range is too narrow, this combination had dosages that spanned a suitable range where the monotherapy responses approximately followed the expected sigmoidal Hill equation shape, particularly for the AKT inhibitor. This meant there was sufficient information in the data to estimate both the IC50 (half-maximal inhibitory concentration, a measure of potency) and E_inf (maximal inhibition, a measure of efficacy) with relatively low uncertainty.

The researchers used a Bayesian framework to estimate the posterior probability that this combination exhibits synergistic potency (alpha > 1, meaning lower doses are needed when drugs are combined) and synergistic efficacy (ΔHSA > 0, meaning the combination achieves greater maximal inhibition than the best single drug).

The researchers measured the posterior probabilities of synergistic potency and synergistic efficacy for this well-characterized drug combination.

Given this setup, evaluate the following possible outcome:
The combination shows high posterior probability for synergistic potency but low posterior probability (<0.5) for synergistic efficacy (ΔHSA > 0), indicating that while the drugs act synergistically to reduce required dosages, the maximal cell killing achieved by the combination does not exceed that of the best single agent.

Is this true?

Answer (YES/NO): NO